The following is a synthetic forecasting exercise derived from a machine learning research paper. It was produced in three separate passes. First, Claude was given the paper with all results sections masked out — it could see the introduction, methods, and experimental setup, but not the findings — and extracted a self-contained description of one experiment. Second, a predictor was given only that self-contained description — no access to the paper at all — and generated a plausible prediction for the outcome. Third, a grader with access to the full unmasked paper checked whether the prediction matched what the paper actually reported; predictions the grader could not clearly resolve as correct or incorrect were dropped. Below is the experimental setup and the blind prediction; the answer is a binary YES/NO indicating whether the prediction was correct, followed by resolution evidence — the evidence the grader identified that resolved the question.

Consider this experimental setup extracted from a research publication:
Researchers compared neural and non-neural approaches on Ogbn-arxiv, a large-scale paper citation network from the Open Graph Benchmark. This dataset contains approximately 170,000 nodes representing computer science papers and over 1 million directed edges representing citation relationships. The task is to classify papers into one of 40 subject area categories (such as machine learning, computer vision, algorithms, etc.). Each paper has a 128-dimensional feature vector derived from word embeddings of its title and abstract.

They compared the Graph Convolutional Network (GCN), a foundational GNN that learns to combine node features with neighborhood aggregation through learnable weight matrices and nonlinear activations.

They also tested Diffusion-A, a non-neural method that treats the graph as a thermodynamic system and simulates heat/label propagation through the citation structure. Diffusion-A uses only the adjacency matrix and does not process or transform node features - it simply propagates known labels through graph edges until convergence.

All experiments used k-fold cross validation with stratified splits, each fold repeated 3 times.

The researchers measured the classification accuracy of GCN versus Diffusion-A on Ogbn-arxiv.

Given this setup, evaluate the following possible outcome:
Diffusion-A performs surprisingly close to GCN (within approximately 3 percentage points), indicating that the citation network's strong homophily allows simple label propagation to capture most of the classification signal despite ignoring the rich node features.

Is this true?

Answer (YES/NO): NO